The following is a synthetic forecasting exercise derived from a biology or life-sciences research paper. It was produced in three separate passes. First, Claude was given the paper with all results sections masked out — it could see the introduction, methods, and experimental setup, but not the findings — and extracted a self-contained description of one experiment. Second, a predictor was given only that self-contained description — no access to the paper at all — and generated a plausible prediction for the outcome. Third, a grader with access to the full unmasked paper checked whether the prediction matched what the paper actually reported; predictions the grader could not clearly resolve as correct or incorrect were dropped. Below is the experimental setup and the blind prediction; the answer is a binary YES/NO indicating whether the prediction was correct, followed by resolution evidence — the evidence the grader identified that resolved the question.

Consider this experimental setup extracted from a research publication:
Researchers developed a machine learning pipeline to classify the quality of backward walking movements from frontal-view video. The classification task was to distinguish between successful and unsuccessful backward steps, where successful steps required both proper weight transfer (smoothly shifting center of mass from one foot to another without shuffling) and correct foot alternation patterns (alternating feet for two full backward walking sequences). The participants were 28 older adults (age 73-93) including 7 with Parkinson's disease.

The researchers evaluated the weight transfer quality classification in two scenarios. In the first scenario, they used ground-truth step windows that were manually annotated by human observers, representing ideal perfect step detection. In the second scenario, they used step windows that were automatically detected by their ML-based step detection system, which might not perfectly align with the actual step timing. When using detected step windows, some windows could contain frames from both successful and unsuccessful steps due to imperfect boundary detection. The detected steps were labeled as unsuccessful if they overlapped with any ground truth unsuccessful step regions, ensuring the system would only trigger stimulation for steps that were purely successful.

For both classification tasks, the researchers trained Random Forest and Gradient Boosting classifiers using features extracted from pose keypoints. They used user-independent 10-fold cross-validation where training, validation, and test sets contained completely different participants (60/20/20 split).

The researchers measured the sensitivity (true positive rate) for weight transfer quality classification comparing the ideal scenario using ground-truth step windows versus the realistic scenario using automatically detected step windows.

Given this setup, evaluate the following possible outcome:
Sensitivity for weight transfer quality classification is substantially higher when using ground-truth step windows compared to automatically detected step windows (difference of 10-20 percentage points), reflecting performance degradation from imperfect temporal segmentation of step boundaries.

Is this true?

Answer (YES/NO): YES